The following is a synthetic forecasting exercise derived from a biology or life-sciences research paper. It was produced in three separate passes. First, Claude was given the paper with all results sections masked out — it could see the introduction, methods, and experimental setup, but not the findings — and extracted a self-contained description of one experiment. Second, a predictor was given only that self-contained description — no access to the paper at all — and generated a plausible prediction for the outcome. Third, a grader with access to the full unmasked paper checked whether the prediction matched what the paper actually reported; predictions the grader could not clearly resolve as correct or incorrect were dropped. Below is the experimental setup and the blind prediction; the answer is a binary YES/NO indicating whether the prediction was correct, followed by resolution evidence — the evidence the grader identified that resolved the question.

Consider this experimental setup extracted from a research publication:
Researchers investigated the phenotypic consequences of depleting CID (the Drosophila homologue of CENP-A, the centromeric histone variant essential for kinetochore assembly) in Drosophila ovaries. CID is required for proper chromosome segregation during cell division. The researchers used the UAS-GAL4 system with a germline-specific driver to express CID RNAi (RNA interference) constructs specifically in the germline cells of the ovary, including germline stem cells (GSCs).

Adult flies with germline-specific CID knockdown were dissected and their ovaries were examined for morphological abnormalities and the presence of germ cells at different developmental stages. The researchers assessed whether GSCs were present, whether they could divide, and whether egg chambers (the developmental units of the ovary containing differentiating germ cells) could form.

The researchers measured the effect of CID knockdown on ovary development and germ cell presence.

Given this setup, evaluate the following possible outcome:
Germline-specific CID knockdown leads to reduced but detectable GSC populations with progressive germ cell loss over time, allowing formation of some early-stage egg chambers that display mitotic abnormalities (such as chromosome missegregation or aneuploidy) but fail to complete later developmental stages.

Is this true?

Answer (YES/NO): NO